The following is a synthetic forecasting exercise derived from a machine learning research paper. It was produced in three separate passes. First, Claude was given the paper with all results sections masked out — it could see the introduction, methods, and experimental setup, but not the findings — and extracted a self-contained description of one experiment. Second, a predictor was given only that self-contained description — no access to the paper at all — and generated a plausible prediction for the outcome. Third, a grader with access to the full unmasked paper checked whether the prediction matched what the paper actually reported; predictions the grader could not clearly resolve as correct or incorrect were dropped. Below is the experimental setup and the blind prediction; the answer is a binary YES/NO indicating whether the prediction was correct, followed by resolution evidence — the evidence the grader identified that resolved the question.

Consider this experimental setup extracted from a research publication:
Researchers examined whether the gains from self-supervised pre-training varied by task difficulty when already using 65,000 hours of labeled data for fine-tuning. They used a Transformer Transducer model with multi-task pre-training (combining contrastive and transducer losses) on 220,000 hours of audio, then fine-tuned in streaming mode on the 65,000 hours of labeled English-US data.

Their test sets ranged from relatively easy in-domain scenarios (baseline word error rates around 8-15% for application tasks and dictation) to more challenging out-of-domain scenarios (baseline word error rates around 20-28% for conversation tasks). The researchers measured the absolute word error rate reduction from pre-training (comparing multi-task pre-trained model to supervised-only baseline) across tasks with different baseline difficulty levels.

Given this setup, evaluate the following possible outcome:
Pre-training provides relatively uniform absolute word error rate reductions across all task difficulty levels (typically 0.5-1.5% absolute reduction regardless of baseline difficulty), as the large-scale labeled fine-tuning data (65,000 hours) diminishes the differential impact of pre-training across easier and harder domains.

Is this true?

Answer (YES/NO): NO